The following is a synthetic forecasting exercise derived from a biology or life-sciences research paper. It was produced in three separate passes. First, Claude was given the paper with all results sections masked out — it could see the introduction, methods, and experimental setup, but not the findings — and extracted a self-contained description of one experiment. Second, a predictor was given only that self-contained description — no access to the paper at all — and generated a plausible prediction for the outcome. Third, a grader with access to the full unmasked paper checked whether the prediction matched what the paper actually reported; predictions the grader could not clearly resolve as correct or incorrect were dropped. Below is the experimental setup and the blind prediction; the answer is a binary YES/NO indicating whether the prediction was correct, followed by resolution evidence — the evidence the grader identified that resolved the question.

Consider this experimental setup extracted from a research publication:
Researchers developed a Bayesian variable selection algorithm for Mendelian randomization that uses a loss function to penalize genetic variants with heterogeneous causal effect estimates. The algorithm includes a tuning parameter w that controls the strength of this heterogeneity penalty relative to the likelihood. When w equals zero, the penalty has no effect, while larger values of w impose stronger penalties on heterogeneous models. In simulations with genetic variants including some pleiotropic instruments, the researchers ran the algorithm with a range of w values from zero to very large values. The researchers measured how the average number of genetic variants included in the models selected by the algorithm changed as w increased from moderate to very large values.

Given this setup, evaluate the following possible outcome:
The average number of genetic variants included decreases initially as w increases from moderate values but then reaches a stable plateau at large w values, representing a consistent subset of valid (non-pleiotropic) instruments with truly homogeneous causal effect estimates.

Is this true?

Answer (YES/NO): NO